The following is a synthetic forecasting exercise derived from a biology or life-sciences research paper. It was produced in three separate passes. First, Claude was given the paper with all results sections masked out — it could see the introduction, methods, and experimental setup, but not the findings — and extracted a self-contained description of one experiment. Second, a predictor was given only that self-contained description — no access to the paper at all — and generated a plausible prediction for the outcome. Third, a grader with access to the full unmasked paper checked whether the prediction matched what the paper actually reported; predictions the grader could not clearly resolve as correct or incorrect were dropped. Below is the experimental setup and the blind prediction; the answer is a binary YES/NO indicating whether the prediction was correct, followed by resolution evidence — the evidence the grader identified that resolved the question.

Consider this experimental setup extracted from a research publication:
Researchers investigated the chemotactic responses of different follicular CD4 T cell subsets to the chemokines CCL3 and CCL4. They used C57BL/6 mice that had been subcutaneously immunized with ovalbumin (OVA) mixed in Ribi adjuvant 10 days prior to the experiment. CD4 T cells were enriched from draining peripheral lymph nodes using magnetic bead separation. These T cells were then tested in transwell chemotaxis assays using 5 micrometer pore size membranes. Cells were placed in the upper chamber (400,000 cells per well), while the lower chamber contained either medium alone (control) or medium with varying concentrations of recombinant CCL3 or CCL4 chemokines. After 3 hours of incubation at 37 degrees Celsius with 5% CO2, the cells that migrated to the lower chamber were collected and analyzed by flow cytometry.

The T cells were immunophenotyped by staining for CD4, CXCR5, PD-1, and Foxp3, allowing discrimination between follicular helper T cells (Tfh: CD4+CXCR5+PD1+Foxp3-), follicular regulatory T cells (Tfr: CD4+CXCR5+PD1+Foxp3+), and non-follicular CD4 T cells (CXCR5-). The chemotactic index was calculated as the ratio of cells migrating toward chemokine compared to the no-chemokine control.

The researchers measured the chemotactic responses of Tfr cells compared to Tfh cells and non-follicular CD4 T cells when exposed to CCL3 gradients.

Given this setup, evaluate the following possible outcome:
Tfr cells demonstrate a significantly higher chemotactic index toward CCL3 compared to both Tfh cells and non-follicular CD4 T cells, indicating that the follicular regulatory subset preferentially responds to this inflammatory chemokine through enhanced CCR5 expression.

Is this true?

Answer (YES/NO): NO